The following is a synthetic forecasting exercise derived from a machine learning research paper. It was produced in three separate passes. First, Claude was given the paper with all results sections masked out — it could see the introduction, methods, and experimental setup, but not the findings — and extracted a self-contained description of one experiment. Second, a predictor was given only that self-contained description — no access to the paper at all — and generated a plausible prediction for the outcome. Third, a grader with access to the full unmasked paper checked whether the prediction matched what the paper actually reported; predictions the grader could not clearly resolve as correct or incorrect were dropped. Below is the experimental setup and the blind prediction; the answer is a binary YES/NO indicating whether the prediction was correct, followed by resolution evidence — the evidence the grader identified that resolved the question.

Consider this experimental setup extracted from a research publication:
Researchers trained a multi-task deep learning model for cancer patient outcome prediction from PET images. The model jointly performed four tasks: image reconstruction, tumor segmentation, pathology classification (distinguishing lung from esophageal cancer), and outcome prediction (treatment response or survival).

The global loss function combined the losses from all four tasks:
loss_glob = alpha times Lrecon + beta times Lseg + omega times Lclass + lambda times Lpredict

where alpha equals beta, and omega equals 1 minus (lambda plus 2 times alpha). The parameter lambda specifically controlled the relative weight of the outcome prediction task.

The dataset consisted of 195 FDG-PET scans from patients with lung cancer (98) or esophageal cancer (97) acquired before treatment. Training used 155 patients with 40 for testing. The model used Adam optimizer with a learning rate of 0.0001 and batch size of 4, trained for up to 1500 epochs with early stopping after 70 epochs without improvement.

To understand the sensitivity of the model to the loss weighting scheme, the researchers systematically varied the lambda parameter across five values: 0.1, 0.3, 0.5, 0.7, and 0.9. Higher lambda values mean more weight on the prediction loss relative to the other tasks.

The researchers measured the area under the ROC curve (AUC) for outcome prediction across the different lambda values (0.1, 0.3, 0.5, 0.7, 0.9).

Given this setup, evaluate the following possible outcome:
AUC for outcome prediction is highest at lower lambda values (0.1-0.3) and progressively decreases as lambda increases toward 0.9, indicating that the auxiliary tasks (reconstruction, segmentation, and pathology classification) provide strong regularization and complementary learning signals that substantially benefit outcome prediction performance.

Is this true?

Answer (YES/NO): NO